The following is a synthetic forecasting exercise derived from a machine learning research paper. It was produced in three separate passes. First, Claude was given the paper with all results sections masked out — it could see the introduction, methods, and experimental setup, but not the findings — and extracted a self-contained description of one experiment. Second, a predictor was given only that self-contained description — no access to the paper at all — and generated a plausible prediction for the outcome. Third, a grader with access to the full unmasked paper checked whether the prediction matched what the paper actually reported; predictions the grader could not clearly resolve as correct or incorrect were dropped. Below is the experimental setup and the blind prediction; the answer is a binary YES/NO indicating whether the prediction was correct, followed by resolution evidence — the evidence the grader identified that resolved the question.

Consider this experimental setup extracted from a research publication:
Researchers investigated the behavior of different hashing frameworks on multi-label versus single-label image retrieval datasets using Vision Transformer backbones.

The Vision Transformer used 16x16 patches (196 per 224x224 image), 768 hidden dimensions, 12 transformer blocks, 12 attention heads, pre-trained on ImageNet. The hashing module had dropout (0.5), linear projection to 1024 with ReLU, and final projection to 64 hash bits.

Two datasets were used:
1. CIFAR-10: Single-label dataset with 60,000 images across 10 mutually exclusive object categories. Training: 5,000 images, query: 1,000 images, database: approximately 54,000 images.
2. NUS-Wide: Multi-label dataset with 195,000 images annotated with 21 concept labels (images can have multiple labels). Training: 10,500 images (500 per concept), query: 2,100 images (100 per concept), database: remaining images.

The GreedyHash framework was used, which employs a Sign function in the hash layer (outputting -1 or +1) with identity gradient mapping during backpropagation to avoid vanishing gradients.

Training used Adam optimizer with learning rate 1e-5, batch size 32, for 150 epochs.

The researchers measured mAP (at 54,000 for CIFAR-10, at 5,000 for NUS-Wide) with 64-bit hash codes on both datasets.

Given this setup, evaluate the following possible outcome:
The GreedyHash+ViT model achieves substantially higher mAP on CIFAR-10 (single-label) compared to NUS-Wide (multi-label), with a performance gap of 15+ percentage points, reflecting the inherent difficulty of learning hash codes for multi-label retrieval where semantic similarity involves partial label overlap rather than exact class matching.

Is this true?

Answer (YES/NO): YES